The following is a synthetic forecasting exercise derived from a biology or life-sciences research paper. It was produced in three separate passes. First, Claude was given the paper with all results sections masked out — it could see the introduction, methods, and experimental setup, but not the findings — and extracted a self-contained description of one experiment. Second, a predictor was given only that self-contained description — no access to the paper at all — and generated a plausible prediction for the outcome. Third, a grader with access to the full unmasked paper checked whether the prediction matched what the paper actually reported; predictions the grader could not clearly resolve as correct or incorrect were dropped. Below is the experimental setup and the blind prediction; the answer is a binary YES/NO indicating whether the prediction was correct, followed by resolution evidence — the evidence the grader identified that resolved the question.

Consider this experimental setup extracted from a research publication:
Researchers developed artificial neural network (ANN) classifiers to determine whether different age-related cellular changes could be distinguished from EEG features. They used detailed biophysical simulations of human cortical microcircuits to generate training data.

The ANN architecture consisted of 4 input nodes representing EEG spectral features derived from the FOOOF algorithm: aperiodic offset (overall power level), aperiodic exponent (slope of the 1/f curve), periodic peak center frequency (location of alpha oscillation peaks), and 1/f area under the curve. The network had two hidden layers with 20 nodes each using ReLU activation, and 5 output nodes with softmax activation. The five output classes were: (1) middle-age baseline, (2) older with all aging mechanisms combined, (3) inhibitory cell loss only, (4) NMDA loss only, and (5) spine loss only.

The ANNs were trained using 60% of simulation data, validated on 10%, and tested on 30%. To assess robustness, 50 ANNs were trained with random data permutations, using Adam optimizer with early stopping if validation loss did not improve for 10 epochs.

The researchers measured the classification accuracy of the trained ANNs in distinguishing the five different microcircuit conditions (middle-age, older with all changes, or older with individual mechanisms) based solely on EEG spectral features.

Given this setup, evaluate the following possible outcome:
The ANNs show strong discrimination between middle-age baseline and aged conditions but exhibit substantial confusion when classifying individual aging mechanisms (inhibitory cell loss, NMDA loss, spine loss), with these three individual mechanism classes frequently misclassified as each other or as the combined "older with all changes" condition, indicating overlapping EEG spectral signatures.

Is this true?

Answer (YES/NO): NO